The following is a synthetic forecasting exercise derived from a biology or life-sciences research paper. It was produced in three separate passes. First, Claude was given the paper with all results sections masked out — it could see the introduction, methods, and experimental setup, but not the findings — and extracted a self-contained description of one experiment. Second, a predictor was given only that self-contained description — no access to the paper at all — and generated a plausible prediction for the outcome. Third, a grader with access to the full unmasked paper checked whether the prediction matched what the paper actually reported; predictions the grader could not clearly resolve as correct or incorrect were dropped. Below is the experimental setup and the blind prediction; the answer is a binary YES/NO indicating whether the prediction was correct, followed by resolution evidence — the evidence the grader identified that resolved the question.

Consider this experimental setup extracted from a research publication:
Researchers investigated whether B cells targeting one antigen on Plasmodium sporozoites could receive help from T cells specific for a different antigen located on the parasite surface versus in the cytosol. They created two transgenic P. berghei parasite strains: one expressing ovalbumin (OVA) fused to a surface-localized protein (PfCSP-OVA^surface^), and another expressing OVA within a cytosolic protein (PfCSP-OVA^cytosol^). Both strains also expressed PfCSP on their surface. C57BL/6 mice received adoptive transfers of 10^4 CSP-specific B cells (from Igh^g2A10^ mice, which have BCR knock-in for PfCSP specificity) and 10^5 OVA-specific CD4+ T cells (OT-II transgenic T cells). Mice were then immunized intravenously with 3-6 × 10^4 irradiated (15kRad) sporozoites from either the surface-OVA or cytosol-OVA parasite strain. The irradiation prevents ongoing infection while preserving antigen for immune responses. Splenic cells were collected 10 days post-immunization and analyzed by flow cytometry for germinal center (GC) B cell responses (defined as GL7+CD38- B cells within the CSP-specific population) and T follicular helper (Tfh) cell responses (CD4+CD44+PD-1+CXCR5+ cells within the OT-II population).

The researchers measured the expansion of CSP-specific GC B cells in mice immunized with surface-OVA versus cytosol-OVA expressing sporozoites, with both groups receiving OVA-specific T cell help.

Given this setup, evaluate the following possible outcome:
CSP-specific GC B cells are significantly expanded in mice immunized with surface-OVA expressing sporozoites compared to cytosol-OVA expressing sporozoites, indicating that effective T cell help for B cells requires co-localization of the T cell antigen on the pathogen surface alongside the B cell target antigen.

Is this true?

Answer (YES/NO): YES